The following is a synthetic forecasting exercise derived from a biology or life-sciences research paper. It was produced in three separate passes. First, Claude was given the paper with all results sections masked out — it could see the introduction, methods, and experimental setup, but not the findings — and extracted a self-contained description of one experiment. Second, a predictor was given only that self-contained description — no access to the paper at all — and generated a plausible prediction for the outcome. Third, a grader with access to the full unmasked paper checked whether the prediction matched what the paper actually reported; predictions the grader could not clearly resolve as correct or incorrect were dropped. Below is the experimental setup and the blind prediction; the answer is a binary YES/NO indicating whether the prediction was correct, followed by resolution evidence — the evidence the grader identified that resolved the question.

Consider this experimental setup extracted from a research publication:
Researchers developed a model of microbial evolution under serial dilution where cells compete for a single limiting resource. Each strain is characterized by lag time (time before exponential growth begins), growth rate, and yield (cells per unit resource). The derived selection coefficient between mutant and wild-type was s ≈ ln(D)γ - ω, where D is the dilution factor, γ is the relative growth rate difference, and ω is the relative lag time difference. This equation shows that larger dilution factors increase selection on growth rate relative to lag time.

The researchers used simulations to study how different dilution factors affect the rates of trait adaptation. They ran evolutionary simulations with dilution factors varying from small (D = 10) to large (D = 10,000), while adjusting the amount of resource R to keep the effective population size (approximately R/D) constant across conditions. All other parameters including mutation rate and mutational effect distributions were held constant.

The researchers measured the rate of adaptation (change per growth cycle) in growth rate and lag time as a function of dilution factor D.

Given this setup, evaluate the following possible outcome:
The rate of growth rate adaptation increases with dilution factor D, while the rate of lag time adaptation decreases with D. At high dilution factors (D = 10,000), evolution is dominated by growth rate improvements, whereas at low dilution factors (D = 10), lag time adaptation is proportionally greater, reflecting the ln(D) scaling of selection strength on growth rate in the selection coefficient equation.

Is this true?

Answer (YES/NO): NO